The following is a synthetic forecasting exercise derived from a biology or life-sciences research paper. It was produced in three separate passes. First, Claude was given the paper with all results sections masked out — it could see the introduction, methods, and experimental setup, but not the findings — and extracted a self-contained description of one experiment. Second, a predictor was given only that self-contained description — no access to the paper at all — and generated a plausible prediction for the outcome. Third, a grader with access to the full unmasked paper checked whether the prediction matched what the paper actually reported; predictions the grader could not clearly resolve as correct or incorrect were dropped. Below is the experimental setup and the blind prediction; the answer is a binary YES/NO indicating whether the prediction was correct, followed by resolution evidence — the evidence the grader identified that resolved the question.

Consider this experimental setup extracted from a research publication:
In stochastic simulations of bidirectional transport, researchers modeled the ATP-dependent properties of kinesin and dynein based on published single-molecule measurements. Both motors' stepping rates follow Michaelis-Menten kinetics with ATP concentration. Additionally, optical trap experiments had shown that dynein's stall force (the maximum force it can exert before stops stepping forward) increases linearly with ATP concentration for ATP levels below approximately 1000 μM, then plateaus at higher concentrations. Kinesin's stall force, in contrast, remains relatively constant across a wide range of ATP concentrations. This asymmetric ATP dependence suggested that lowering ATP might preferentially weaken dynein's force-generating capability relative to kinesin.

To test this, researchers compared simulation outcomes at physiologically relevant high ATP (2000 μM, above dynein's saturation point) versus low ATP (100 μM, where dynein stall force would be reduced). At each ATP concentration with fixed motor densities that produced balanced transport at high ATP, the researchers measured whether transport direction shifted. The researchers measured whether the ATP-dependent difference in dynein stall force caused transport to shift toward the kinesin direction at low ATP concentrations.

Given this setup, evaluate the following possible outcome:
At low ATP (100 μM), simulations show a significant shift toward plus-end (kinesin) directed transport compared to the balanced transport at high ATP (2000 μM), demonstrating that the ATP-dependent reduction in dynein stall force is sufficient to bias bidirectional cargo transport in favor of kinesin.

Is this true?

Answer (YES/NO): NO